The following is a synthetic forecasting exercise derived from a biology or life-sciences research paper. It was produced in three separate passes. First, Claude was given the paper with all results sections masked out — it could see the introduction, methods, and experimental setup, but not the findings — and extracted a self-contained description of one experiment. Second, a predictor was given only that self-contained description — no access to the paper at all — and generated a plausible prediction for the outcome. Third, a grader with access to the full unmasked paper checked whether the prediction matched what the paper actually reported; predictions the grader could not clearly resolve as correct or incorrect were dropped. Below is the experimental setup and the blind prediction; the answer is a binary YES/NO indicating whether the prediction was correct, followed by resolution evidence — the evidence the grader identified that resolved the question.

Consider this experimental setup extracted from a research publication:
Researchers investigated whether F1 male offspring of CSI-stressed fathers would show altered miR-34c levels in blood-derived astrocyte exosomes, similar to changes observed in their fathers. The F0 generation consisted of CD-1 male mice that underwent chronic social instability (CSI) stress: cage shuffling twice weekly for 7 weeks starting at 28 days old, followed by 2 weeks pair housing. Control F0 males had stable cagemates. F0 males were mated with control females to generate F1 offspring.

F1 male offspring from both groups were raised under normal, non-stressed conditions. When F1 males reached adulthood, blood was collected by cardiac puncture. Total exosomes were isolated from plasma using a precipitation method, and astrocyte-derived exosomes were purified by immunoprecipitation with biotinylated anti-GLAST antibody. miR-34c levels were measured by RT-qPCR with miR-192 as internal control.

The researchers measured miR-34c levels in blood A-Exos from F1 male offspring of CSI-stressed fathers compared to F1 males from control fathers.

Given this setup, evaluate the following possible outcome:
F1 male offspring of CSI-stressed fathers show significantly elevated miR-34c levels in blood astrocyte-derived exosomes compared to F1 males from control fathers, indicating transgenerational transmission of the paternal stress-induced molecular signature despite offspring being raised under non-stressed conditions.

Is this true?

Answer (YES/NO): NO